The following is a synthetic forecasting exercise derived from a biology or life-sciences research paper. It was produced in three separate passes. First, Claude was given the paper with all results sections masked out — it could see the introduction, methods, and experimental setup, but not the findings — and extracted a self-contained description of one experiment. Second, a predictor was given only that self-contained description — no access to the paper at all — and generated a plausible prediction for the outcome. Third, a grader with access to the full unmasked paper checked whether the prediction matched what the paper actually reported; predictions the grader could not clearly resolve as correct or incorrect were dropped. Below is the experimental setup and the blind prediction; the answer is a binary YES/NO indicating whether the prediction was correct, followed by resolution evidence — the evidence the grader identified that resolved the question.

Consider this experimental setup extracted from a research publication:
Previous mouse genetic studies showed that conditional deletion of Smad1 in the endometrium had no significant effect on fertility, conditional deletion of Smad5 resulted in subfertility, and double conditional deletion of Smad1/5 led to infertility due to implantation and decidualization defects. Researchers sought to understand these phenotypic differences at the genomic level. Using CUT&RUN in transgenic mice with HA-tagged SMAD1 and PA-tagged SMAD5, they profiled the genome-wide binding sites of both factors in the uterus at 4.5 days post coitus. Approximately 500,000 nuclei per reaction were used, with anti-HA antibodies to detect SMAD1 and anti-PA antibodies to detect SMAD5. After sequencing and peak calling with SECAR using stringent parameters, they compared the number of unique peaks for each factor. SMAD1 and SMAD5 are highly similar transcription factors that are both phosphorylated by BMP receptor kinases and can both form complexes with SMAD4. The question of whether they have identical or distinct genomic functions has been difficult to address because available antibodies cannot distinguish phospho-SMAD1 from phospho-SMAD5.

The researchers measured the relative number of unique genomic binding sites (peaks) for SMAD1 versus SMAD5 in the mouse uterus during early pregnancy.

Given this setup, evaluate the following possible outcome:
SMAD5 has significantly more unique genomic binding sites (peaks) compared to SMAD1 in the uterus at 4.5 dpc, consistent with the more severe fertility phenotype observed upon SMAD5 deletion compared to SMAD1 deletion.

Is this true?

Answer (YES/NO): YES